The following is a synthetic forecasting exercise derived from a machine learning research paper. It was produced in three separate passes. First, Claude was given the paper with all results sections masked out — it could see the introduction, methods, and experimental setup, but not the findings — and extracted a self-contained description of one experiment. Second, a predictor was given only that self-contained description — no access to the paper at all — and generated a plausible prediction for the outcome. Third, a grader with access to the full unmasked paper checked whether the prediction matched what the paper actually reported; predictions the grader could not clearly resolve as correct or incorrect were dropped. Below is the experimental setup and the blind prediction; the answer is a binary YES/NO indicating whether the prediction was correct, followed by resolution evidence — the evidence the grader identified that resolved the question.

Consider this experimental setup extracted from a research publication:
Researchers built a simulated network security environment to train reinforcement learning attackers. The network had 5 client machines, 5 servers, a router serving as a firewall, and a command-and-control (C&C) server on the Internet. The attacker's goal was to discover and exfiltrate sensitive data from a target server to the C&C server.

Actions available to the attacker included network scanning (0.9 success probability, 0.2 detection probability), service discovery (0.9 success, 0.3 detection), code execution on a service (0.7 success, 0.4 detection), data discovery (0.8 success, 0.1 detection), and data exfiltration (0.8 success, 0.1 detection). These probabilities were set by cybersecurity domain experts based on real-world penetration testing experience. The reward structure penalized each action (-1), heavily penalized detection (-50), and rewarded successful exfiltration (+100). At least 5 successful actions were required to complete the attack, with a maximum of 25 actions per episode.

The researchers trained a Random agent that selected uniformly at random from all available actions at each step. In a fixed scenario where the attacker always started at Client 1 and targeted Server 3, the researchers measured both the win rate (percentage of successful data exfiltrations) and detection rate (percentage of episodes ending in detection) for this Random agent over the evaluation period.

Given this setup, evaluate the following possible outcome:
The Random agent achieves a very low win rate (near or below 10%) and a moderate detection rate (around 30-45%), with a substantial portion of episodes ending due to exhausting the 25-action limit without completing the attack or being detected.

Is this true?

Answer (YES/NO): NO